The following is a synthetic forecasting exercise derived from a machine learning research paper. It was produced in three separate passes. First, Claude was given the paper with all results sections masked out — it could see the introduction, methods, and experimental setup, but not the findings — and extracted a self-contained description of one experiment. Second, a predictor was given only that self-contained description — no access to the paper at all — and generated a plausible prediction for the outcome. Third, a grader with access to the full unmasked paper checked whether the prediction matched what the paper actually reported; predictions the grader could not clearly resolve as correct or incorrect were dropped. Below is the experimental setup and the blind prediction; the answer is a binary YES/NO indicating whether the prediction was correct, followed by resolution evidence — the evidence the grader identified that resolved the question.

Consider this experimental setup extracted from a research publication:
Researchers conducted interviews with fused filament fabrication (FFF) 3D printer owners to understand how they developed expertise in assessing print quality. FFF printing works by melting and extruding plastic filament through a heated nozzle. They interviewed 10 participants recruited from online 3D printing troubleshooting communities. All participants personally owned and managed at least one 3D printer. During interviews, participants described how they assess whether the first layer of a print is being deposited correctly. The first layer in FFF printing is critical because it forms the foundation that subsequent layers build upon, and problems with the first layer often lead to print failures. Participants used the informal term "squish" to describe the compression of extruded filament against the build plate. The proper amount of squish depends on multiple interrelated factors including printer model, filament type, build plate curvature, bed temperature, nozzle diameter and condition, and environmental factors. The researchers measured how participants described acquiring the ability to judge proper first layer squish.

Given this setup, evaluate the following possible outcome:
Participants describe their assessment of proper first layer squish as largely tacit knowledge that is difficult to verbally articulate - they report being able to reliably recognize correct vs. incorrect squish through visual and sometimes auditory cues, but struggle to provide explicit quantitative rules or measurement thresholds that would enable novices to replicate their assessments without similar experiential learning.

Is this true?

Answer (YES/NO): NO